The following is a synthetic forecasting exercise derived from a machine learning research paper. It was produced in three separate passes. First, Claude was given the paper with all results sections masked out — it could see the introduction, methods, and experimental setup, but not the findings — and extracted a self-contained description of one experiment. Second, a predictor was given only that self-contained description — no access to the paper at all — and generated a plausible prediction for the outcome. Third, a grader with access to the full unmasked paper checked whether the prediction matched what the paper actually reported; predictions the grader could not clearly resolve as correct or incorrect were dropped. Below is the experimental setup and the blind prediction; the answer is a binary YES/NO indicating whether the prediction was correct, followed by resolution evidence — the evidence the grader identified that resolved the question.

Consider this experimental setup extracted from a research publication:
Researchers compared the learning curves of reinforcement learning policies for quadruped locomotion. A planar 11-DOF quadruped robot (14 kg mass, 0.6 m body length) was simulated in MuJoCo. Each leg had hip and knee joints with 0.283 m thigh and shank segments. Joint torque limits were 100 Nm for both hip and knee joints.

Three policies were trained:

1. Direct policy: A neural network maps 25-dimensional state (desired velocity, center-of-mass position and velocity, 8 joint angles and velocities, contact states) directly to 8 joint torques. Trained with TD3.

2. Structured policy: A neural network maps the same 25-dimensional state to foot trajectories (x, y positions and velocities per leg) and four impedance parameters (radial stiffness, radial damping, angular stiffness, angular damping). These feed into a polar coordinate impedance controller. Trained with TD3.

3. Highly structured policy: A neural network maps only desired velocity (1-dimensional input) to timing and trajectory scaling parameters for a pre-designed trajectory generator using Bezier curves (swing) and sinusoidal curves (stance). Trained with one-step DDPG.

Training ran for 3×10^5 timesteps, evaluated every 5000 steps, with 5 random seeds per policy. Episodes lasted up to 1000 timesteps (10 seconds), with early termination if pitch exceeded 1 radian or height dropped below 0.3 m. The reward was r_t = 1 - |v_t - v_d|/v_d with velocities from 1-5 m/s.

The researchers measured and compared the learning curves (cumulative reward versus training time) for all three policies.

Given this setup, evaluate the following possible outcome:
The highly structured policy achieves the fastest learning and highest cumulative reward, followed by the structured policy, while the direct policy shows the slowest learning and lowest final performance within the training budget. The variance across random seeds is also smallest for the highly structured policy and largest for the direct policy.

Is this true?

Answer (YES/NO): NO